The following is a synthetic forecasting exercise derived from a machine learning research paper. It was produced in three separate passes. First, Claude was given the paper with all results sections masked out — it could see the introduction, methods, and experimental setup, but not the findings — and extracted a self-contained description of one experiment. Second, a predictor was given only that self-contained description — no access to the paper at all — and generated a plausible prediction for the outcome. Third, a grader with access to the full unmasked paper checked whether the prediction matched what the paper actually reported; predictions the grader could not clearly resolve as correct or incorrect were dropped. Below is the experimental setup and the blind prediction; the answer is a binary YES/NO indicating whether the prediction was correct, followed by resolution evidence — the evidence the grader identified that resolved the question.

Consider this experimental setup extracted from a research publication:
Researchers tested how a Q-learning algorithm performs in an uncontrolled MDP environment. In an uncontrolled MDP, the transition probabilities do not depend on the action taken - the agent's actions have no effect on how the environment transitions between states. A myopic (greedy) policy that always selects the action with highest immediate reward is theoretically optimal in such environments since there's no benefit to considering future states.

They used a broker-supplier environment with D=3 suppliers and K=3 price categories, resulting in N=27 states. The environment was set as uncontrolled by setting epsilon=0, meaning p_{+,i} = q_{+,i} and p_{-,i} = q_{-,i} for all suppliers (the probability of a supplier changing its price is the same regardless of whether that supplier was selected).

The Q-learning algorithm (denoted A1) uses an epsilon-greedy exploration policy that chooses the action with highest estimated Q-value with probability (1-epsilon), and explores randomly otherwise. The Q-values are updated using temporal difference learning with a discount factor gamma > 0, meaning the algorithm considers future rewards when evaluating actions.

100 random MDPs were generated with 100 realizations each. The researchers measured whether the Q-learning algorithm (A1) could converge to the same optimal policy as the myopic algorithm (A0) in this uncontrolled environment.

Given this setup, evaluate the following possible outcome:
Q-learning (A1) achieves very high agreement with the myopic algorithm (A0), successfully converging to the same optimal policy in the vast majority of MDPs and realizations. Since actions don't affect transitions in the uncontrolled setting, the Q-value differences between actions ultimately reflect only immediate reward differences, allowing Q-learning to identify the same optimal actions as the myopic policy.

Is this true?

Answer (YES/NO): YES